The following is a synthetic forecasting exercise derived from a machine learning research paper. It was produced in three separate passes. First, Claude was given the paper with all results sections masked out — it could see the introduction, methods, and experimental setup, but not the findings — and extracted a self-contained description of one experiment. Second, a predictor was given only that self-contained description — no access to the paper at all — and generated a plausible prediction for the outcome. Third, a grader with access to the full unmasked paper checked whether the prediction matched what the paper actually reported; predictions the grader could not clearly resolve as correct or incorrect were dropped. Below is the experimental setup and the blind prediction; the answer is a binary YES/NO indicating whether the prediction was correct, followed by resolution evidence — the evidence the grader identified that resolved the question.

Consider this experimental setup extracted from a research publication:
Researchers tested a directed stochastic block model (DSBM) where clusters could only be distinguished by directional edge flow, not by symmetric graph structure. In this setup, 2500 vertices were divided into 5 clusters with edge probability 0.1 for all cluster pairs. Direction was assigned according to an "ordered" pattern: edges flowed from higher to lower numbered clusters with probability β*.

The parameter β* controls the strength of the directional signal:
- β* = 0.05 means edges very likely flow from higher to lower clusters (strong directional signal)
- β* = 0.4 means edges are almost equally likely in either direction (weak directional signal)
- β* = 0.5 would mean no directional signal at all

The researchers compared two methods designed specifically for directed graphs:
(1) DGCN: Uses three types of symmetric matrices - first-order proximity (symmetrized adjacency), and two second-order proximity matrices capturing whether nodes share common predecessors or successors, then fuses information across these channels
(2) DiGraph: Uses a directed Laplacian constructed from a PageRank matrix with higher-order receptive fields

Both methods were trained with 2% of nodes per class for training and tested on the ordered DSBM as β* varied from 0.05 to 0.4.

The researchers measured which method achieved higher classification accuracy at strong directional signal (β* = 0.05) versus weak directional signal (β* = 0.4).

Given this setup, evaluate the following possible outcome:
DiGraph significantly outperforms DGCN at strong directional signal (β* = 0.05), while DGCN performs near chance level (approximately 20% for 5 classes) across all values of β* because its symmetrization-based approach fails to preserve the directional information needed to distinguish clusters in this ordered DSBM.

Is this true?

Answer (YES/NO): NO